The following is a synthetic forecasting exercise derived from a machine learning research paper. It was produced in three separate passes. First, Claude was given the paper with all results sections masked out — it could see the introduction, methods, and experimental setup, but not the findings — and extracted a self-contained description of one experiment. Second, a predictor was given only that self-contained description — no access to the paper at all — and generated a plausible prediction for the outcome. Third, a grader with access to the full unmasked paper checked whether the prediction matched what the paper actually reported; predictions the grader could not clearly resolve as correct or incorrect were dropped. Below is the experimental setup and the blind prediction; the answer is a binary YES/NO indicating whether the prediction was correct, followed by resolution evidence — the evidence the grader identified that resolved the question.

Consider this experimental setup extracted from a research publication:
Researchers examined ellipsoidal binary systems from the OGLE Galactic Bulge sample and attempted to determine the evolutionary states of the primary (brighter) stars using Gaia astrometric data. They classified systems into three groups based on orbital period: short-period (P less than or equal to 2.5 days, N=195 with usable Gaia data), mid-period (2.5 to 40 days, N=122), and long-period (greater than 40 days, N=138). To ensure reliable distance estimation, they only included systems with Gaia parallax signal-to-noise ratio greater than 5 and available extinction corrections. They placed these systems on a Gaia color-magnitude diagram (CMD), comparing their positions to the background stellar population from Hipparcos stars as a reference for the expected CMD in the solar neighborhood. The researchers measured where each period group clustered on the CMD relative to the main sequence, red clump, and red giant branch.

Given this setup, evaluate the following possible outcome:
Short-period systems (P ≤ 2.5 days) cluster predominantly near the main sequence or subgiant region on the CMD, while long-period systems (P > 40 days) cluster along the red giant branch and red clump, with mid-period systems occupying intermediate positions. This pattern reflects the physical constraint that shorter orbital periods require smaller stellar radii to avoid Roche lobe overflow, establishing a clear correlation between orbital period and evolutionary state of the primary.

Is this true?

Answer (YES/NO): NO